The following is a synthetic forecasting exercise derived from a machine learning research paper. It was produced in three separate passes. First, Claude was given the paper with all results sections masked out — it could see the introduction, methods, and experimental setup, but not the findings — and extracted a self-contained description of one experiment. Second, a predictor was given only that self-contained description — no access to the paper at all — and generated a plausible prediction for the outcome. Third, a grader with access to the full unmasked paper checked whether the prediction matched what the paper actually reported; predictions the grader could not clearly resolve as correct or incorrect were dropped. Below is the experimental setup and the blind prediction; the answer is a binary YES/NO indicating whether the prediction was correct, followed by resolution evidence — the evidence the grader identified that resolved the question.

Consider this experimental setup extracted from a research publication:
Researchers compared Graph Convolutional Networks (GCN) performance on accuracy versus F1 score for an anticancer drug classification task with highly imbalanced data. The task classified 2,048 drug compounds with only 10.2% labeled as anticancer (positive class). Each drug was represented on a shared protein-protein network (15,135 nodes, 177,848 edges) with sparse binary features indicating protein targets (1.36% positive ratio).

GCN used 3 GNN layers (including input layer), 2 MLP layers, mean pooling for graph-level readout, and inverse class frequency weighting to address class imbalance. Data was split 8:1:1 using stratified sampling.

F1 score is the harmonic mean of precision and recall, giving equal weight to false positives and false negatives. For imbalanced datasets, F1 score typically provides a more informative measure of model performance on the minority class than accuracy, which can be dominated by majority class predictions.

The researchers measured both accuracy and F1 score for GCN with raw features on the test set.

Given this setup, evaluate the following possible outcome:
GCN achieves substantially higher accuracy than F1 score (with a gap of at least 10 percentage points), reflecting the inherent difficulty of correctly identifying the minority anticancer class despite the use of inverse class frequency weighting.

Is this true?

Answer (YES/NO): YES